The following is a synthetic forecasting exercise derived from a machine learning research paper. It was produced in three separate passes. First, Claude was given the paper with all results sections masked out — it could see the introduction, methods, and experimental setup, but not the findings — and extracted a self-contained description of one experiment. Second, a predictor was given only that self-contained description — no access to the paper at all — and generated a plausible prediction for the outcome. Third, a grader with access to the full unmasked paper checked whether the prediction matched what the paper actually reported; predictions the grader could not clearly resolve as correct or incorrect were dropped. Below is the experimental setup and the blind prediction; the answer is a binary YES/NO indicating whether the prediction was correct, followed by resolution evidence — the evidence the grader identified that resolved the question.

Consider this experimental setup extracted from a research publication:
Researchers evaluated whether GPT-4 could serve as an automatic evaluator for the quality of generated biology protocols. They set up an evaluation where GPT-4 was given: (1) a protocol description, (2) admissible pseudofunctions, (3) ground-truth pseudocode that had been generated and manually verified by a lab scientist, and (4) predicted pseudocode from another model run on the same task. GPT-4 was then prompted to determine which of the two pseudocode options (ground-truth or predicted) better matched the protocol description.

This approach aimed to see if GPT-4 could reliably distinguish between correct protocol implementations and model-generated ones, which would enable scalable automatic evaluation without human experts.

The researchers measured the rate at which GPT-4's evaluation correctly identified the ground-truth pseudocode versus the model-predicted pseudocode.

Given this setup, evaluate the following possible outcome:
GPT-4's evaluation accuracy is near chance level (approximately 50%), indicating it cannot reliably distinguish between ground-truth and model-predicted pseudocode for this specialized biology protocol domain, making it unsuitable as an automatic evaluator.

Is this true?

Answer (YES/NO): YES